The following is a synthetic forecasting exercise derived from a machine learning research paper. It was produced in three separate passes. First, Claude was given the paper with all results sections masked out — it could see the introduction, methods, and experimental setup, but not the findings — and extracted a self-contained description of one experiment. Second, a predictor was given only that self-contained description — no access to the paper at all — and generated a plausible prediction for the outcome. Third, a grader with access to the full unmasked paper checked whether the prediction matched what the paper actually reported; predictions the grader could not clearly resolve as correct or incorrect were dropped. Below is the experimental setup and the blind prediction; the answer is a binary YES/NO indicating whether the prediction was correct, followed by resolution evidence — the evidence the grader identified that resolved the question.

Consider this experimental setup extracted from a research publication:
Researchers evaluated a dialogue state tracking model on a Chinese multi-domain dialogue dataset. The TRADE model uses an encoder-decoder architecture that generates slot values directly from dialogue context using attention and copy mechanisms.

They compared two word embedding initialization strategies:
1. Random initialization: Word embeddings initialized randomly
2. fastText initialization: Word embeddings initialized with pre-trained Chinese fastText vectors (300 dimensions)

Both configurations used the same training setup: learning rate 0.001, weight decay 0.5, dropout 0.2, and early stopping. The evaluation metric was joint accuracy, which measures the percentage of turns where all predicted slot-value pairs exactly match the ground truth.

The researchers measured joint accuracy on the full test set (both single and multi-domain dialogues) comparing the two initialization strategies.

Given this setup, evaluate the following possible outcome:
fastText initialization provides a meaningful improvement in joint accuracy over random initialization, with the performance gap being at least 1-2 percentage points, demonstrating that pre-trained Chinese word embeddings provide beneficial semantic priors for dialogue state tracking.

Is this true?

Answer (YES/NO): YES